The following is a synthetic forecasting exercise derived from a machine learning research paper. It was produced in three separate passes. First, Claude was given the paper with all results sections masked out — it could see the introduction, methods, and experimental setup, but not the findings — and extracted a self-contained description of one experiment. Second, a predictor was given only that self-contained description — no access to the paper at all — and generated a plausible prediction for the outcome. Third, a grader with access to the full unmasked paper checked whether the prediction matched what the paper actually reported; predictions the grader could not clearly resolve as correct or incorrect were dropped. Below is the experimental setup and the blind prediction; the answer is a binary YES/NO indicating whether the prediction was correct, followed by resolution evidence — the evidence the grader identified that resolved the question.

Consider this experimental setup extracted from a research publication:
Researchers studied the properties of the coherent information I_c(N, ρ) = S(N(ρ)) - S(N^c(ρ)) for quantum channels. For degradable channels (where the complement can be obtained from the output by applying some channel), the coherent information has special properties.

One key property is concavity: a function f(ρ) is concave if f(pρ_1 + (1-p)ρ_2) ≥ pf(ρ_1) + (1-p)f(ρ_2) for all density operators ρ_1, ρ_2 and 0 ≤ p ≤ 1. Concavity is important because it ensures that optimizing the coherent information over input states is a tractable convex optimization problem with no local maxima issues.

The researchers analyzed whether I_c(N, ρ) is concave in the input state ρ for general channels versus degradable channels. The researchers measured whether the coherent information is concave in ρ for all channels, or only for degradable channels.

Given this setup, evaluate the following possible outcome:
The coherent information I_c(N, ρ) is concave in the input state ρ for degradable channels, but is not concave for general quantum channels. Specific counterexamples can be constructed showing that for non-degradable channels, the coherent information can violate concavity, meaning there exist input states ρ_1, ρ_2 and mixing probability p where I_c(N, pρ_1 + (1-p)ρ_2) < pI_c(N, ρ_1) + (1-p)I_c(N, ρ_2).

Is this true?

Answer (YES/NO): YES